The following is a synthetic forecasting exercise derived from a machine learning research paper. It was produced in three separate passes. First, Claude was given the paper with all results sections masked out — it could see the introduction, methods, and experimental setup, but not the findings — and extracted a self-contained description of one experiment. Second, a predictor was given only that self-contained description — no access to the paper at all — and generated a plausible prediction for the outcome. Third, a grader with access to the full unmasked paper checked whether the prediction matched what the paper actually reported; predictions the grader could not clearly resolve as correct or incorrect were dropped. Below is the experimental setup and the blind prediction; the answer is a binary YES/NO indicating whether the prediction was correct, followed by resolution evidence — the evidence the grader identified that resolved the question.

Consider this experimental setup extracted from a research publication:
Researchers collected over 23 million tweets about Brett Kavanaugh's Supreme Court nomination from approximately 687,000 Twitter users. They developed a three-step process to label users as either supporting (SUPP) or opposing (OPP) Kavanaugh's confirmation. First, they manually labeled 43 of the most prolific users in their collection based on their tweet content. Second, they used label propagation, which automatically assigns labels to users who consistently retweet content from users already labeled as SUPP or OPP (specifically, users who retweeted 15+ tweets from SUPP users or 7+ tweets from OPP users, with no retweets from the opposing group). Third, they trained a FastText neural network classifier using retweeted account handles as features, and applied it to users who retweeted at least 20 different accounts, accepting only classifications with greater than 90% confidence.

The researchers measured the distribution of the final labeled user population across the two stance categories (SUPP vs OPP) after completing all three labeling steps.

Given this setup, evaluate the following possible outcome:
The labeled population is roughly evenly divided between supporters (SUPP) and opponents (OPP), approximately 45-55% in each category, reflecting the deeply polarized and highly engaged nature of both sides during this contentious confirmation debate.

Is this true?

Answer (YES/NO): NO